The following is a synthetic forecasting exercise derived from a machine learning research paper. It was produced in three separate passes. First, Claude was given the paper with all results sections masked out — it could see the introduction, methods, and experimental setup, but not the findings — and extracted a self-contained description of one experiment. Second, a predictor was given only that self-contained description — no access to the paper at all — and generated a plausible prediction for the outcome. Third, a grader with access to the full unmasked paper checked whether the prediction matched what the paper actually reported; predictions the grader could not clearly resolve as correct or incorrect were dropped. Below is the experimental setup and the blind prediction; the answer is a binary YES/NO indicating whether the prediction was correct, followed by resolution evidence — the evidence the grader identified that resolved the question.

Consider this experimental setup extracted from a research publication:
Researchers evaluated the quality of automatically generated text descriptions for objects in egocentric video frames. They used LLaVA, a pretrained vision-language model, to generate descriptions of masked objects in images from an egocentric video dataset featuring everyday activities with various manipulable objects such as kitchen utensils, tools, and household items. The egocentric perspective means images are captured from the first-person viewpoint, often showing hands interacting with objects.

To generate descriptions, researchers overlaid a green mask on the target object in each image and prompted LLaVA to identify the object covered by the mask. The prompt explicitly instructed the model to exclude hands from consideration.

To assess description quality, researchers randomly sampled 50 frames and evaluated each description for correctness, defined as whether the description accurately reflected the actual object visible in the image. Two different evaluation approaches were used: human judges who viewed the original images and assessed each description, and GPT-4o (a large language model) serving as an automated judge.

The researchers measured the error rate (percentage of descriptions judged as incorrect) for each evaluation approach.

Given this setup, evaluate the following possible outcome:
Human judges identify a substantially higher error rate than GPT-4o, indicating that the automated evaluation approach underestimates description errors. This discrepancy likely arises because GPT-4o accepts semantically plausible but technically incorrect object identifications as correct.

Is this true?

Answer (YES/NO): YES